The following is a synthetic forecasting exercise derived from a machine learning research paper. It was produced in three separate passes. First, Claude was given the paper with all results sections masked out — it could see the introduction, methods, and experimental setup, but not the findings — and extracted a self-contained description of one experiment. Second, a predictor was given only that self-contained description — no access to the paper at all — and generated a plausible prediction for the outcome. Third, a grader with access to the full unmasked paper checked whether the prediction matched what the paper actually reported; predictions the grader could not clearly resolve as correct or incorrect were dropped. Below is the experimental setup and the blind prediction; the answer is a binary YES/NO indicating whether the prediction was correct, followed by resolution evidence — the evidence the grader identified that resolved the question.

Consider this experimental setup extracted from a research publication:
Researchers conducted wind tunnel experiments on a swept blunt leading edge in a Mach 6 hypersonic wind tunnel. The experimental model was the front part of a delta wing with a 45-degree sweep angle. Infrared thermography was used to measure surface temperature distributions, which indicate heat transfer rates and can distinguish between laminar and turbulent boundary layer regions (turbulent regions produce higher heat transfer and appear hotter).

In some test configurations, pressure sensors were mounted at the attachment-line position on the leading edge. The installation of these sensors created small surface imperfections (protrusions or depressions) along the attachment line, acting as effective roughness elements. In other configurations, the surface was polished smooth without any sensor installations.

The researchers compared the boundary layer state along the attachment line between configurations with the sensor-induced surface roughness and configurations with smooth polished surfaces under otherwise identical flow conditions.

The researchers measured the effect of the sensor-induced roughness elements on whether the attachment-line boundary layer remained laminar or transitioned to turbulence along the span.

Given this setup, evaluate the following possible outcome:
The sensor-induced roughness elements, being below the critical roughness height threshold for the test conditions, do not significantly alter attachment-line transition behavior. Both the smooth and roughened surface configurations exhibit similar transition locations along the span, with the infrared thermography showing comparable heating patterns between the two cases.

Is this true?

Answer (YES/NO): NO